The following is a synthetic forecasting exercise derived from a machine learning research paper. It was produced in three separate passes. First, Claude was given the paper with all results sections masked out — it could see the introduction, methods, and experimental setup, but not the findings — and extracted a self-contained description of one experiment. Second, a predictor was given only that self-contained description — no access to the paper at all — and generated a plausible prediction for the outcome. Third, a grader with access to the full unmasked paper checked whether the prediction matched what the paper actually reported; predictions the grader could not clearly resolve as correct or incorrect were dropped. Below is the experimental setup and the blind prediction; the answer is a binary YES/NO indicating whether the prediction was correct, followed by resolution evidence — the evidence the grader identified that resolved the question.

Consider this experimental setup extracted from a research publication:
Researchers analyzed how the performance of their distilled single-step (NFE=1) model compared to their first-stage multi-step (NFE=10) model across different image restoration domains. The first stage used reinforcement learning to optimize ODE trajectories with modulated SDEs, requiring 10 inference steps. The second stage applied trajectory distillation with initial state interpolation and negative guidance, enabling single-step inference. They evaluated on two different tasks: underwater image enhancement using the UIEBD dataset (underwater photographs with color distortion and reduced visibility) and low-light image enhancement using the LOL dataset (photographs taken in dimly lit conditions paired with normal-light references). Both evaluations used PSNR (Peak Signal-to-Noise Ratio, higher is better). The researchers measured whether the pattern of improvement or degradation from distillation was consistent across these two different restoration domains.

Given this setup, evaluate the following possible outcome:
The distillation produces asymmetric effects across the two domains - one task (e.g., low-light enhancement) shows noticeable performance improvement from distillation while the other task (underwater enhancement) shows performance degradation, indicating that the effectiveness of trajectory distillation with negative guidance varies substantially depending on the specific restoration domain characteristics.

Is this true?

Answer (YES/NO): NO